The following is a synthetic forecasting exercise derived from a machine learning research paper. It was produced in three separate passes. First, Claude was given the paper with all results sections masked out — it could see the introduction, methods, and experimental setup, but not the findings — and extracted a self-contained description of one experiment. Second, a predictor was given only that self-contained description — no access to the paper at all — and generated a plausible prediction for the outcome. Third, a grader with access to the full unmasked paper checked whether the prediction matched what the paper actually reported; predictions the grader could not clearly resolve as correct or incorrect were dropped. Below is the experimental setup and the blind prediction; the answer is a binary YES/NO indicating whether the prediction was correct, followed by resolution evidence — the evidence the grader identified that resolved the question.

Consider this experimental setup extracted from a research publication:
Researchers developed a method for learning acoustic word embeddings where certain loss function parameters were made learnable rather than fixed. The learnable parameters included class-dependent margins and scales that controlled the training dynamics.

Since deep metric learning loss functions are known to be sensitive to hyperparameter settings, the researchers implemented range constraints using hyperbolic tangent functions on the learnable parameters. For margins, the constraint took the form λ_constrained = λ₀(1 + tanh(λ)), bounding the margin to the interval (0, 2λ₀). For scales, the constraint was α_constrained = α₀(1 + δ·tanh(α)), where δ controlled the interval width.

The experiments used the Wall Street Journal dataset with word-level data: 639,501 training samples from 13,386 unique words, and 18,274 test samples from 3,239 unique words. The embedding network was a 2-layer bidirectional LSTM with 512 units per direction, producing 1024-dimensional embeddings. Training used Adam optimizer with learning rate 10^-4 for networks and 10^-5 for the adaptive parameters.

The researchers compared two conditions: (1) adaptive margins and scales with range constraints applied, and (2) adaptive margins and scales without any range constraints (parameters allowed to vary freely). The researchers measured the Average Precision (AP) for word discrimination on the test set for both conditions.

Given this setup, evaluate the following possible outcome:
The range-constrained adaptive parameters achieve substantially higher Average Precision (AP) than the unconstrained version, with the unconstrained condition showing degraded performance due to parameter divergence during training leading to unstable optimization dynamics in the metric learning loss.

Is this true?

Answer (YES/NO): YES